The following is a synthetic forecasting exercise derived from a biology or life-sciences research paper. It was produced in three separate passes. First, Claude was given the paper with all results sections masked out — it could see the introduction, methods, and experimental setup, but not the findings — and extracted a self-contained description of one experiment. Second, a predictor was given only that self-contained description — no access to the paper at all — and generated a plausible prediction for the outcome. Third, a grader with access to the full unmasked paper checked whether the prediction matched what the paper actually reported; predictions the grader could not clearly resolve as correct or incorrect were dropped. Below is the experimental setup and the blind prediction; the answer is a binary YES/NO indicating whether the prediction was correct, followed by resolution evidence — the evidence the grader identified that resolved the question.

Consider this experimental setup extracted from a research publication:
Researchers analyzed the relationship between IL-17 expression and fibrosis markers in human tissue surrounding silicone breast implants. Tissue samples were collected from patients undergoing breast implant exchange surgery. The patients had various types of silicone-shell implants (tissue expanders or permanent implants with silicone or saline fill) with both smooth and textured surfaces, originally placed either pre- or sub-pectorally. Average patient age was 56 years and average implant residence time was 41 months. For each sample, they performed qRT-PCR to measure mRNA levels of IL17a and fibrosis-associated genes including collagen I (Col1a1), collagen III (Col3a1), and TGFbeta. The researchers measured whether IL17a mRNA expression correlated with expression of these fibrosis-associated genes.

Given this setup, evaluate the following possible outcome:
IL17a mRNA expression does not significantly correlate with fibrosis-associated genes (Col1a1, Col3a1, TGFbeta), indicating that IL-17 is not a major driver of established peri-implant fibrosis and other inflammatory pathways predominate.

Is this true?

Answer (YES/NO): NO